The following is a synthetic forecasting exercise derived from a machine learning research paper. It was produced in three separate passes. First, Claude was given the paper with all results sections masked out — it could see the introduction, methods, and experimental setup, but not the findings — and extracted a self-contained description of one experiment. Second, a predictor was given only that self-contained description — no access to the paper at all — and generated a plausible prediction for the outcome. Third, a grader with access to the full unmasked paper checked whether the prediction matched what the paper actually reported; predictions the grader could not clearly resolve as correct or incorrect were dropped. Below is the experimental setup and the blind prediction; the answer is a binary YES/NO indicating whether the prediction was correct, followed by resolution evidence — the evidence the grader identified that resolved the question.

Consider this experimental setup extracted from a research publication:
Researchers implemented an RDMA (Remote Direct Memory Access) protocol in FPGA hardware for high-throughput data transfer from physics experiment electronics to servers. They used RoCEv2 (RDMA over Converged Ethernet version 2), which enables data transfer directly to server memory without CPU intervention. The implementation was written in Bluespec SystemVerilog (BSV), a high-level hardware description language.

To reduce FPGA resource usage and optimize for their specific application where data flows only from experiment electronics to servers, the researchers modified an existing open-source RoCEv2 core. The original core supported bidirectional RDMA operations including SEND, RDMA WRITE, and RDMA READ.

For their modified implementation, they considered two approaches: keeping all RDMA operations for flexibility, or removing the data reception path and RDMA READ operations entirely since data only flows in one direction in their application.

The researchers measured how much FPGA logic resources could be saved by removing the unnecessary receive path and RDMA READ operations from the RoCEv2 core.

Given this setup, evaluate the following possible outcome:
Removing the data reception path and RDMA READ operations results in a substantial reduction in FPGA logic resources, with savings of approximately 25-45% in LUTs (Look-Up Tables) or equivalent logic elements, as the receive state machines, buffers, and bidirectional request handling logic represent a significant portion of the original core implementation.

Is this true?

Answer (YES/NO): NO